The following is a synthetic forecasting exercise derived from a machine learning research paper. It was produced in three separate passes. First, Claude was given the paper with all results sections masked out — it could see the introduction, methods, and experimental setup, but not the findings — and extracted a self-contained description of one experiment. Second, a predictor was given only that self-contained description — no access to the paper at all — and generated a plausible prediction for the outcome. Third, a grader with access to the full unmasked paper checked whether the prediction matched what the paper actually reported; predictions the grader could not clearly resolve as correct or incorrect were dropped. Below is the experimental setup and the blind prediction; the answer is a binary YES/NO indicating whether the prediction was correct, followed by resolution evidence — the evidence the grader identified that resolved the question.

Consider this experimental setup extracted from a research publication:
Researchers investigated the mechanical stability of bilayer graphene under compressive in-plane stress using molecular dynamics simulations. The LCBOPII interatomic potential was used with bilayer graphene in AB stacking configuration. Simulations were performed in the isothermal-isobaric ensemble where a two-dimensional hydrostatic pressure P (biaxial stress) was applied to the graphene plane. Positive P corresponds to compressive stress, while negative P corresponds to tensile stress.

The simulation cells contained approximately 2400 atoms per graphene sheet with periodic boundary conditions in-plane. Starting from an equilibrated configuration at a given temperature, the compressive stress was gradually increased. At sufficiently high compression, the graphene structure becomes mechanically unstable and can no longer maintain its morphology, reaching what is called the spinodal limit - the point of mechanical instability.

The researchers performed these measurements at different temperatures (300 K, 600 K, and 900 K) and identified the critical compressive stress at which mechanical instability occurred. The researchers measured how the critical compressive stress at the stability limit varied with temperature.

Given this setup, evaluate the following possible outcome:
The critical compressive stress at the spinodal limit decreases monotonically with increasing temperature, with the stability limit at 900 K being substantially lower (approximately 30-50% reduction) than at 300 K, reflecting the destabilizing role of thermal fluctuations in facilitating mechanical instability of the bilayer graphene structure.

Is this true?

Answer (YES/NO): NO